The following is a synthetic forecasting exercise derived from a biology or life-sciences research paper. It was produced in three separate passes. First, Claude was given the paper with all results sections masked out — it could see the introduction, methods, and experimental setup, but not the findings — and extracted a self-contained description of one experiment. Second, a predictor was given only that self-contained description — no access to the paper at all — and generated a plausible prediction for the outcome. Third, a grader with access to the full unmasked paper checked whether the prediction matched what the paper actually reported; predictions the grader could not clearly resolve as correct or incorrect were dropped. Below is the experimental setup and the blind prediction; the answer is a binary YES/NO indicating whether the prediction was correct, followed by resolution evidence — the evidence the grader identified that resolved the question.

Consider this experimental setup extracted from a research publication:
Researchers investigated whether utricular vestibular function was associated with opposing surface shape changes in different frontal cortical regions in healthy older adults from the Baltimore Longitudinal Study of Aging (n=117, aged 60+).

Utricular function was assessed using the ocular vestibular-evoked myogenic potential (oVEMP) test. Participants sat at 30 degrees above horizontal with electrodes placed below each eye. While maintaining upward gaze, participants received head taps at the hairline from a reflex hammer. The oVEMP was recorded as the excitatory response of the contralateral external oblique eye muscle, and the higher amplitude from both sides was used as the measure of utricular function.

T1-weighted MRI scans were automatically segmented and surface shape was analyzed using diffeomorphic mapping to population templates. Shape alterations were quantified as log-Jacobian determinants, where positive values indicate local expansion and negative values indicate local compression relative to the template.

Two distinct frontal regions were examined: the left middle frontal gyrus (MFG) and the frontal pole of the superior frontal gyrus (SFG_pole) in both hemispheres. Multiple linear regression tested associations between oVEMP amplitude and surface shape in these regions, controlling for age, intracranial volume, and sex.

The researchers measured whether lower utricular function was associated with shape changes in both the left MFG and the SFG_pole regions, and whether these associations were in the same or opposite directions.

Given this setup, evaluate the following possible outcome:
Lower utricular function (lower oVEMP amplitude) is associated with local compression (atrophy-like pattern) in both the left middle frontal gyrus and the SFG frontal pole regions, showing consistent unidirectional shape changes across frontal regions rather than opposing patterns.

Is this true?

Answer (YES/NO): NO